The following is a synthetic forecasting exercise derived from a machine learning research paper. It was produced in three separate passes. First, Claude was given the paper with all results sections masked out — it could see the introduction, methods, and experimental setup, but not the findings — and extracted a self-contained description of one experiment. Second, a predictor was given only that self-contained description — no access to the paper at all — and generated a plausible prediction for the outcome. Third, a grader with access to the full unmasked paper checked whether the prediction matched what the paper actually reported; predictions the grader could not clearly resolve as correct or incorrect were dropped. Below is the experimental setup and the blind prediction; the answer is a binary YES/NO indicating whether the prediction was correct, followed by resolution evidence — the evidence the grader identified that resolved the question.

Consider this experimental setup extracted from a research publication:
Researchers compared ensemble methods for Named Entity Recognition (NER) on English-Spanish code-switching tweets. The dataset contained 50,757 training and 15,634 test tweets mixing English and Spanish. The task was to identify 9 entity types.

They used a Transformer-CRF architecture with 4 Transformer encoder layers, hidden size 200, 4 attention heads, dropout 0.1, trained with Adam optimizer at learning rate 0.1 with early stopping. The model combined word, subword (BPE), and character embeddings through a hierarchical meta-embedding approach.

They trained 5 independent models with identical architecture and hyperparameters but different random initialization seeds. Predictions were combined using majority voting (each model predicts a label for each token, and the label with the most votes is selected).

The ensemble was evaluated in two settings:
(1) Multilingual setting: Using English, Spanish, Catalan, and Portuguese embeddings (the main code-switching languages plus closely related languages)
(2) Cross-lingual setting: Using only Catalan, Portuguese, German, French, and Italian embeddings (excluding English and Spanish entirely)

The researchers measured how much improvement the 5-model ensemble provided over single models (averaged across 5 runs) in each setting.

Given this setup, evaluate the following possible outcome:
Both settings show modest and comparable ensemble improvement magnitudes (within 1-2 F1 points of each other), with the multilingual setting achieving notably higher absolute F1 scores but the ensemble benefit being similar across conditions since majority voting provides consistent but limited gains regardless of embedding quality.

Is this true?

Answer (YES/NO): YES